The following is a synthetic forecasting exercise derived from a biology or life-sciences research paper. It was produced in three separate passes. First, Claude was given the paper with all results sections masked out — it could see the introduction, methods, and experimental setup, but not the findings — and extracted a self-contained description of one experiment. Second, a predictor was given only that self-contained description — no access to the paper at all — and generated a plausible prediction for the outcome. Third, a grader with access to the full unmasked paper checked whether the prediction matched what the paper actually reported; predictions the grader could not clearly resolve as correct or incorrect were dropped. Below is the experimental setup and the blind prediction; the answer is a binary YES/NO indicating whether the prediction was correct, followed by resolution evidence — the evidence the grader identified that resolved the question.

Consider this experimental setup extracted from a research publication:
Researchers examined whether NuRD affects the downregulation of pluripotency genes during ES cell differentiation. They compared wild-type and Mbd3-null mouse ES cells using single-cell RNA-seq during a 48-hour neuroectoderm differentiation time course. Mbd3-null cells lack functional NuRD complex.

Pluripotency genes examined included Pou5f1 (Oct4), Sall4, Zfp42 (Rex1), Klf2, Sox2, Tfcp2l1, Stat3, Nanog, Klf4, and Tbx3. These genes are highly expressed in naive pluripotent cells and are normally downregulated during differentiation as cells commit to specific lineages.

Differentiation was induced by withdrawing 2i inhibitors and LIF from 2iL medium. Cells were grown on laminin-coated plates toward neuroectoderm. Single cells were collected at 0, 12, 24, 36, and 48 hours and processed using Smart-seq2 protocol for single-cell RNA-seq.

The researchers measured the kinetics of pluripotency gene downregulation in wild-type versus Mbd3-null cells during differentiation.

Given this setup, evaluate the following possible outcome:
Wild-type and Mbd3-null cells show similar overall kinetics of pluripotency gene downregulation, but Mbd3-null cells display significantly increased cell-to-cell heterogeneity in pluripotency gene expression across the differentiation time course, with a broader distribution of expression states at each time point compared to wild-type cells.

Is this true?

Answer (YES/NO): NO